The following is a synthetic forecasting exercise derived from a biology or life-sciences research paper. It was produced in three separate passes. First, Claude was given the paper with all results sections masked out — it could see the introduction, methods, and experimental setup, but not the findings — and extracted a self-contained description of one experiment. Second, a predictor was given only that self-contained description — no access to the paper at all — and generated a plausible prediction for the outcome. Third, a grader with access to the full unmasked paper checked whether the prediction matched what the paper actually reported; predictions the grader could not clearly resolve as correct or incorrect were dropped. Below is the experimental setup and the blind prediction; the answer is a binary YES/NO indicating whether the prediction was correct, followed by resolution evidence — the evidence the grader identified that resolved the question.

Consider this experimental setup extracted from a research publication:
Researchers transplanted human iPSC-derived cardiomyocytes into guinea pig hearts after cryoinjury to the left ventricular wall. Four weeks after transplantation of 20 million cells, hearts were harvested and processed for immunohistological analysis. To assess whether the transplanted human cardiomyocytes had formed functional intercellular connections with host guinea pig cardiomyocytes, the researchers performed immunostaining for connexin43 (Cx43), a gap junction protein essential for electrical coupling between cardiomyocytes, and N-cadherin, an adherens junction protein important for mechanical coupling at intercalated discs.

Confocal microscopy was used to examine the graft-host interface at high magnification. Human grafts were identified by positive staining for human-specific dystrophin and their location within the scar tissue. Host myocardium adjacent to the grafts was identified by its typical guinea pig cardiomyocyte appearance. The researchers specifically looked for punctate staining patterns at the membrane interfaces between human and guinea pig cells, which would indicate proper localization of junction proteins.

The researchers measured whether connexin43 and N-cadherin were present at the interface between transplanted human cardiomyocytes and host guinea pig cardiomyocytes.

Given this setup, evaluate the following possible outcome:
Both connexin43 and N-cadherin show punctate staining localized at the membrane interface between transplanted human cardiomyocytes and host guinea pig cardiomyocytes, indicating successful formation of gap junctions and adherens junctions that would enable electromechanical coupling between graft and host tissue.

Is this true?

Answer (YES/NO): YES